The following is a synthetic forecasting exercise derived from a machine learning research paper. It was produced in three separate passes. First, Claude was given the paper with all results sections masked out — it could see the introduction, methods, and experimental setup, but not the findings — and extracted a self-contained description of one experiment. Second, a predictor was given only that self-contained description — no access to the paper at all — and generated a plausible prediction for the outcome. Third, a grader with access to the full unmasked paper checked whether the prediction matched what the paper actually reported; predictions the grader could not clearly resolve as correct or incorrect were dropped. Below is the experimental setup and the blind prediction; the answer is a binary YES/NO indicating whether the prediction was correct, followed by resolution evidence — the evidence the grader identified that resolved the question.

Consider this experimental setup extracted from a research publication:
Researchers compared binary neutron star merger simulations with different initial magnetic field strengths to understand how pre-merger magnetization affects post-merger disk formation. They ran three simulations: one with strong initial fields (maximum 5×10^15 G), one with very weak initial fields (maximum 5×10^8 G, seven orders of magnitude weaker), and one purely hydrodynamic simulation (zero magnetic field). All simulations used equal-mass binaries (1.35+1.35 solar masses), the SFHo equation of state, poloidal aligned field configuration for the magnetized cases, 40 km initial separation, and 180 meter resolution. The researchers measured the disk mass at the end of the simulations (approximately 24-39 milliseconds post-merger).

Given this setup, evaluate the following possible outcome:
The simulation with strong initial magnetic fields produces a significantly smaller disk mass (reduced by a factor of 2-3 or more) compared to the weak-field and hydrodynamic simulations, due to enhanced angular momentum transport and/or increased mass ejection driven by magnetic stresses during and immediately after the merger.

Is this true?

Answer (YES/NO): NO